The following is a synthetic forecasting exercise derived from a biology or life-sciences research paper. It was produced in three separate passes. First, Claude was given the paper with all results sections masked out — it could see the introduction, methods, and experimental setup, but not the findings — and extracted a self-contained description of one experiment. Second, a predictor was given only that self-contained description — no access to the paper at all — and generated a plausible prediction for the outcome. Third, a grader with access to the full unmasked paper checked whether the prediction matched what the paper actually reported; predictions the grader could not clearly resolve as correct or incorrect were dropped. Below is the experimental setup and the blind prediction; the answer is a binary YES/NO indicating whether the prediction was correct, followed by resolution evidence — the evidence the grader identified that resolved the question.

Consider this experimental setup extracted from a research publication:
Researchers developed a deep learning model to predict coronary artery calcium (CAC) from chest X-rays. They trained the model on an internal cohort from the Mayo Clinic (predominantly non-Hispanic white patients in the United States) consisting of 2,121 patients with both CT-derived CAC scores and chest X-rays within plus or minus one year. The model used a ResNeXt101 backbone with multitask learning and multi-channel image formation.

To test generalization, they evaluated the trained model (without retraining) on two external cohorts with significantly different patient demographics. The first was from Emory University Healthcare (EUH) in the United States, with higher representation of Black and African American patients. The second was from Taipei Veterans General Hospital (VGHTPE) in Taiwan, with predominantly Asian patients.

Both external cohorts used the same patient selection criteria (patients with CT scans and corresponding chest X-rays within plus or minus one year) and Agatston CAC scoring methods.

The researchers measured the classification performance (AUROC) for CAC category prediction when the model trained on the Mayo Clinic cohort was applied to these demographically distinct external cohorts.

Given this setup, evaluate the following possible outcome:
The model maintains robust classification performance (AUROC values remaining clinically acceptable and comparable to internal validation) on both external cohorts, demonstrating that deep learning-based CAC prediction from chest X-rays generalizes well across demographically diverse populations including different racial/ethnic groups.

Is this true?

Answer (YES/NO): YES